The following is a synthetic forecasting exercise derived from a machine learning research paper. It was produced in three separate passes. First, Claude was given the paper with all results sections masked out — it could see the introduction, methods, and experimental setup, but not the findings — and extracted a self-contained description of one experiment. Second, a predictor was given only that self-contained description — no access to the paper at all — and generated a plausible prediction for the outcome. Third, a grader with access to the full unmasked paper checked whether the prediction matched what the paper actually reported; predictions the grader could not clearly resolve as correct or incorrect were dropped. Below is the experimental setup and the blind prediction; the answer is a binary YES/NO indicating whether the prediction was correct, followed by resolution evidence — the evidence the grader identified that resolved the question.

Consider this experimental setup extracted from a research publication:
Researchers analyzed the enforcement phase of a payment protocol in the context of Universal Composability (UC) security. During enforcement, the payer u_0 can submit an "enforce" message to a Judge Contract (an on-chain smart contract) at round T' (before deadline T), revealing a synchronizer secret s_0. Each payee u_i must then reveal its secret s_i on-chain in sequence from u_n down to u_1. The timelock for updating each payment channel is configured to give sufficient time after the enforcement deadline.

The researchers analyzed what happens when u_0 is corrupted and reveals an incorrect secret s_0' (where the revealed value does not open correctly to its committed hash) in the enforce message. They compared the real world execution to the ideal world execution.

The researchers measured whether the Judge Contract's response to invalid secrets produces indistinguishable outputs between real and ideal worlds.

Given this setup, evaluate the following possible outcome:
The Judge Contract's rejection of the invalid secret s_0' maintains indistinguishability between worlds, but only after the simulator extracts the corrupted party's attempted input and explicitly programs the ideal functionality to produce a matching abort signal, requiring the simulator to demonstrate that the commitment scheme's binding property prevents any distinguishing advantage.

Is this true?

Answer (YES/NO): NO